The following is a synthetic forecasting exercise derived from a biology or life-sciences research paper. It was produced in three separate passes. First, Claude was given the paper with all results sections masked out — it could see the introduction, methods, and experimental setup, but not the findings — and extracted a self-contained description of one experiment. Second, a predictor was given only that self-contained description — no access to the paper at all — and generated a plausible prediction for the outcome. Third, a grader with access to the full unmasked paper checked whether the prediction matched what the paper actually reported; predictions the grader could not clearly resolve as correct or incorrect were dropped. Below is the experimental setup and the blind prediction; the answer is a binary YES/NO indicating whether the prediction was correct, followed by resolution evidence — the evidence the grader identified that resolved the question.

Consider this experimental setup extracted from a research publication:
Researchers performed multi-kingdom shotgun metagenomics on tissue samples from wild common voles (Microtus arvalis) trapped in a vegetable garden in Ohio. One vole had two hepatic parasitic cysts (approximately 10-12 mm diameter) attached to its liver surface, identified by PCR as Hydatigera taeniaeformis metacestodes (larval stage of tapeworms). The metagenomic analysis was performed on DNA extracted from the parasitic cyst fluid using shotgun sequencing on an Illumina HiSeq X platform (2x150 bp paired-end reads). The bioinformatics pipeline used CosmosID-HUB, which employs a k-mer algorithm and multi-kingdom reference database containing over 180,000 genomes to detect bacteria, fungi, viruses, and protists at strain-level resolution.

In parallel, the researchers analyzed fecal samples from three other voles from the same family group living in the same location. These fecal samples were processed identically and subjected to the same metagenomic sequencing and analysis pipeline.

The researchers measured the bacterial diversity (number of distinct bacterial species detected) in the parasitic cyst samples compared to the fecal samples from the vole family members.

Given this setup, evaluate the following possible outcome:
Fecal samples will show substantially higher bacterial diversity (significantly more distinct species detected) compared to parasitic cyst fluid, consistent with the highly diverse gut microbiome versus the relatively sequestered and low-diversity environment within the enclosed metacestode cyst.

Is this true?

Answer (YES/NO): NO